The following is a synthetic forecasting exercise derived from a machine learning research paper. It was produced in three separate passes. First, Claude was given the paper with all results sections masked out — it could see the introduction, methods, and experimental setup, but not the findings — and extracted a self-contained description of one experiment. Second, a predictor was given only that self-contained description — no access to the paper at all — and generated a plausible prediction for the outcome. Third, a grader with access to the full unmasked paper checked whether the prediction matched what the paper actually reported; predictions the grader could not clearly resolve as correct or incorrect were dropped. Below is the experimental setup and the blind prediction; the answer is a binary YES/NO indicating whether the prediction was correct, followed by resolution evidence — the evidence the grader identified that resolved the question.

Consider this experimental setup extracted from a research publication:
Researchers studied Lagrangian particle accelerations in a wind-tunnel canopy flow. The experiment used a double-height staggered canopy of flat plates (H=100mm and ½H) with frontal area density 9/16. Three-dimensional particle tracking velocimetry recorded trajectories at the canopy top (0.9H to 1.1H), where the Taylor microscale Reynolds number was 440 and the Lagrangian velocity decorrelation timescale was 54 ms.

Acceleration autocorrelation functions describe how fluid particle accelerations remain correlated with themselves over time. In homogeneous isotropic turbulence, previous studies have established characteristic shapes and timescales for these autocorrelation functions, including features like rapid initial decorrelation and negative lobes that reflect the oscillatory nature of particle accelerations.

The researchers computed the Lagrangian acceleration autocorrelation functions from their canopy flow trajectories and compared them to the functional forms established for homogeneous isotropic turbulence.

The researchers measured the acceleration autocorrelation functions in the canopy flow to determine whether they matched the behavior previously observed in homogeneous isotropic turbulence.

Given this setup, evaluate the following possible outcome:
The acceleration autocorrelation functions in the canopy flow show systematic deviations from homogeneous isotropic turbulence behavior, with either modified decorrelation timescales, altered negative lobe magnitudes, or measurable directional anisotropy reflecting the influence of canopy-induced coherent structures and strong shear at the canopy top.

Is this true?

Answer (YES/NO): NO